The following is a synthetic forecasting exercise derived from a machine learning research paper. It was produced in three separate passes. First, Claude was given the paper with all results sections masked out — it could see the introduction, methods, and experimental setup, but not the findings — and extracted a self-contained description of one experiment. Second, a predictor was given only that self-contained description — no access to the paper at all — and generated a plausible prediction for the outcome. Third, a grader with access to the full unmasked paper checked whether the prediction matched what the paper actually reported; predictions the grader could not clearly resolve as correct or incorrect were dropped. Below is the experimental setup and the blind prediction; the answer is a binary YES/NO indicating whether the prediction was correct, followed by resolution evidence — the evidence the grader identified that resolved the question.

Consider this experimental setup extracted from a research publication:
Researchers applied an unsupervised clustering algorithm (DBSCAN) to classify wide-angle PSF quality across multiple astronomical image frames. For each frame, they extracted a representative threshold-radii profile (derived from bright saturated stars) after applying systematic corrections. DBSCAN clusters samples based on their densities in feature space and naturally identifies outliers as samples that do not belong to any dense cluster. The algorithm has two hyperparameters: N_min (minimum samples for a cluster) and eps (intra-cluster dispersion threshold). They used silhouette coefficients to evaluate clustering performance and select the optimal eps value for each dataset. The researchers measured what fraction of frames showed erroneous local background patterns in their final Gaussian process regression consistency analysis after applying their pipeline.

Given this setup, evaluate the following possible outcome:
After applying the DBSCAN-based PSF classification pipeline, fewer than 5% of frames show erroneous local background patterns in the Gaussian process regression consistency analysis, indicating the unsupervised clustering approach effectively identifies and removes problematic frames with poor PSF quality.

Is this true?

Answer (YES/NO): YES